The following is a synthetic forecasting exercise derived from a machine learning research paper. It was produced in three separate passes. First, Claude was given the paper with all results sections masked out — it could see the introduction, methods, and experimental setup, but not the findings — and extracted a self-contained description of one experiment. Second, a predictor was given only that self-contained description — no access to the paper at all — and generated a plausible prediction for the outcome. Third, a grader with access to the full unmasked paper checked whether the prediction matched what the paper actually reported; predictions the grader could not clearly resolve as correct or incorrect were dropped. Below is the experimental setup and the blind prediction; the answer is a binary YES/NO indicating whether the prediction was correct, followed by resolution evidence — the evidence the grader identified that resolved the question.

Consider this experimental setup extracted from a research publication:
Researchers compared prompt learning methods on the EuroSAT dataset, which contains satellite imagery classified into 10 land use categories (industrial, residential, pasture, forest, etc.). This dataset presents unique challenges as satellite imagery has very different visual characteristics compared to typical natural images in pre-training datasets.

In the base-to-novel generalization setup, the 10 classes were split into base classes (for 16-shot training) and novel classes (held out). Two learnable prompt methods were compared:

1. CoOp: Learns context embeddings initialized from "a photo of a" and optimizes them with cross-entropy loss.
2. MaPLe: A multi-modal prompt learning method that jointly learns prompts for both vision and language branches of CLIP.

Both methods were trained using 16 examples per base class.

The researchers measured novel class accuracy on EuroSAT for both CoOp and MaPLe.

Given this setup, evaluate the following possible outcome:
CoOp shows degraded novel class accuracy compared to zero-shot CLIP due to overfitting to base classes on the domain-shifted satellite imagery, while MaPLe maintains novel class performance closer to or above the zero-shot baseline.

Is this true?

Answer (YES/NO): YES